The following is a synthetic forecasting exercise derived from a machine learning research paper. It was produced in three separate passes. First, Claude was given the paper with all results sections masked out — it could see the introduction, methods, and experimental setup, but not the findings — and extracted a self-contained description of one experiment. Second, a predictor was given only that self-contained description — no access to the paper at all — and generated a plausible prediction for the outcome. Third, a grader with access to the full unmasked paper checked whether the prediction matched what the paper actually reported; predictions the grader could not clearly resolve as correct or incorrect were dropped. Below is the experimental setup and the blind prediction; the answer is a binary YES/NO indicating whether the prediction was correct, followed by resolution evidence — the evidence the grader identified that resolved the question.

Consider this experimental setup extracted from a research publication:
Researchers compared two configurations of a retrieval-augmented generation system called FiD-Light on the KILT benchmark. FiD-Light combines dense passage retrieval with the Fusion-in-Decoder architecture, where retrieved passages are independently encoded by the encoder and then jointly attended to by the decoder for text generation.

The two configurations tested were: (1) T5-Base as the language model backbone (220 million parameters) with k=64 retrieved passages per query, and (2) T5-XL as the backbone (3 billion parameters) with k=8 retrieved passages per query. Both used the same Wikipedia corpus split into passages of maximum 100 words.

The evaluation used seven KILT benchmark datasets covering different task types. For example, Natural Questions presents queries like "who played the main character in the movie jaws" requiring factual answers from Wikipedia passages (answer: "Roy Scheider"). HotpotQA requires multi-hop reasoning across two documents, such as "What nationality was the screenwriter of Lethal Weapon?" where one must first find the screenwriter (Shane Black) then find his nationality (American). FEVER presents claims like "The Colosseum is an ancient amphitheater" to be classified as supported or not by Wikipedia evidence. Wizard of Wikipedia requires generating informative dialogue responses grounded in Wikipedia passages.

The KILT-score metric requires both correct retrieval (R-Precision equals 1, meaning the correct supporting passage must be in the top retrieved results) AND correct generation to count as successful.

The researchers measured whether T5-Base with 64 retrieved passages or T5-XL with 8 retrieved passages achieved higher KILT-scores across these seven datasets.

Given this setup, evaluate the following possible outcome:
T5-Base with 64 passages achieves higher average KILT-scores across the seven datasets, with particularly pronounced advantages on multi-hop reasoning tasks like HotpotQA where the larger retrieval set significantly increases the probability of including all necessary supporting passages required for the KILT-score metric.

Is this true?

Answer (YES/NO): NO